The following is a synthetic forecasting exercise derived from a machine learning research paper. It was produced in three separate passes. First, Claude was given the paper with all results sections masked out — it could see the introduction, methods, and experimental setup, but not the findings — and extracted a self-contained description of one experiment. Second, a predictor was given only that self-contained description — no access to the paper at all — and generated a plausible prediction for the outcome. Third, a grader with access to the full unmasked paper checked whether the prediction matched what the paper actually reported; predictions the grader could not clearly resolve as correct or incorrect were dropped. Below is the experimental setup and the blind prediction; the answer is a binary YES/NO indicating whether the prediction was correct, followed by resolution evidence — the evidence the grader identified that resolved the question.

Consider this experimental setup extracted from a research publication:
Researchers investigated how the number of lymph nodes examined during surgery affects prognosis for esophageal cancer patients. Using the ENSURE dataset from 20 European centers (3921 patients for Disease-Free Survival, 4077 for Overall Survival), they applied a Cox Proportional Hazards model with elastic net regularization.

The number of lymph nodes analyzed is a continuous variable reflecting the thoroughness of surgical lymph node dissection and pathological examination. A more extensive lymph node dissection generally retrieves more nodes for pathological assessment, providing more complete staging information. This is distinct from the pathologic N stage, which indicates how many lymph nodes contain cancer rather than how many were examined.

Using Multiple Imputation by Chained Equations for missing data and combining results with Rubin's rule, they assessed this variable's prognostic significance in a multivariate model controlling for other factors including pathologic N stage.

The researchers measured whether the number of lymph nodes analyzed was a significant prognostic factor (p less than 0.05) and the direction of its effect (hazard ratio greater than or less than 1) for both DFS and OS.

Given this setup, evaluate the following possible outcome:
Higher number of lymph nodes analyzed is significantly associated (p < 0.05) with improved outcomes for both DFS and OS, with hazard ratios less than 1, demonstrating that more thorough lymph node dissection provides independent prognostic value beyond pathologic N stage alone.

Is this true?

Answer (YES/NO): YES